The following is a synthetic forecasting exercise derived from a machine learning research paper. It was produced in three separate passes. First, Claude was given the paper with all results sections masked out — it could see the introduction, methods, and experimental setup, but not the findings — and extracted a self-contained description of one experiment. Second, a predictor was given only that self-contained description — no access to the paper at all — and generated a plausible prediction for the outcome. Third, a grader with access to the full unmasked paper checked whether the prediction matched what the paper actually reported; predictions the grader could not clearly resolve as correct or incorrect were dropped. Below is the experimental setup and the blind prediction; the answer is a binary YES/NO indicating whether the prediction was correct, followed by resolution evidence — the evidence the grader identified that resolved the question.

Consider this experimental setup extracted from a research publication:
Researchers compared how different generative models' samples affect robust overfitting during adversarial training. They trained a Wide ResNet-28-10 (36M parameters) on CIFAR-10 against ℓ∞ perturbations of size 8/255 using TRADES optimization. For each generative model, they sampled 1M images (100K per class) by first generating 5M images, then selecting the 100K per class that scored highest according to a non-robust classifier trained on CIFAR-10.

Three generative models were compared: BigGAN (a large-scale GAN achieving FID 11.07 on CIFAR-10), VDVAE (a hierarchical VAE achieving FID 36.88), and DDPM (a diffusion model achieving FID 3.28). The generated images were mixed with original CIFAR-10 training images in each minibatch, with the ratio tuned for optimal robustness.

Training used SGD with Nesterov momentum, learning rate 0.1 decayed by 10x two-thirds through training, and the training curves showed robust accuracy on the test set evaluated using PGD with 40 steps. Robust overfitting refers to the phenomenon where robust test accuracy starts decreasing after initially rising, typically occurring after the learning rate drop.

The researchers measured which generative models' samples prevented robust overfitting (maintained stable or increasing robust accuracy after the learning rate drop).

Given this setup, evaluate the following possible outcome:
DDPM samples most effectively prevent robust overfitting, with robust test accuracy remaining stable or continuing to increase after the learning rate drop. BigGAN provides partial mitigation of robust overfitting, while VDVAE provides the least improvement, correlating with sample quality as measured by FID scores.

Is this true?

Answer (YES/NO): NO